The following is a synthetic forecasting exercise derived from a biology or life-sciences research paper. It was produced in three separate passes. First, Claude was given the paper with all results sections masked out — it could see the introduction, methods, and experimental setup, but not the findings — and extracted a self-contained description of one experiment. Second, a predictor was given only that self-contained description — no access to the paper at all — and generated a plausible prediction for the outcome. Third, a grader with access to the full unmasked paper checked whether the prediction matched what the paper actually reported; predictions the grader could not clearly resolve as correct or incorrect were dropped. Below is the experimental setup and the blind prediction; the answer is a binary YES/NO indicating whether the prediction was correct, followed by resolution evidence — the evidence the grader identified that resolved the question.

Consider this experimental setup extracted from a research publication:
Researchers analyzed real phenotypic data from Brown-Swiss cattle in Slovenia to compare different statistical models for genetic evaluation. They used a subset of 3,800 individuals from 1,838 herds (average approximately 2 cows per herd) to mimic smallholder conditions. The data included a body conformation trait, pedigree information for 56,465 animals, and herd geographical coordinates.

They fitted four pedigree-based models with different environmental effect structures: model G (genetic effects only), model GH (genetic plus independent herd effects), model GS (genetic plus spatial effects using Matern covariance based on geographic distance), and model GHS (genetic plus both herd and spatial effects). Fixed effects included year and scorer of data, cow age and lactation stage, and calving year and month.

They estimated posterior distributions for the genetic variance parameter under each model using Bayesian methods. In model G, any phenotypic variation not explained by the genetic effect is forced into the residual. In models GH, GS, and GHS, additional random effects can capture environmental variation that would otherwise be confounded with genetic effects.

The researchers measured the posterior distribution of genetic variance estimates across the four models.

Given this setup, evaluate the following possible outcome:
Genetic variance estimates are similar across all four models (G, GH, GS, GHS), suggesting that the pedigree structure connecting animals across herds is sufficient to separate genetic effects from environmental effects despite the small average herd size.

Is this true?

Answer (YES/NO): NO